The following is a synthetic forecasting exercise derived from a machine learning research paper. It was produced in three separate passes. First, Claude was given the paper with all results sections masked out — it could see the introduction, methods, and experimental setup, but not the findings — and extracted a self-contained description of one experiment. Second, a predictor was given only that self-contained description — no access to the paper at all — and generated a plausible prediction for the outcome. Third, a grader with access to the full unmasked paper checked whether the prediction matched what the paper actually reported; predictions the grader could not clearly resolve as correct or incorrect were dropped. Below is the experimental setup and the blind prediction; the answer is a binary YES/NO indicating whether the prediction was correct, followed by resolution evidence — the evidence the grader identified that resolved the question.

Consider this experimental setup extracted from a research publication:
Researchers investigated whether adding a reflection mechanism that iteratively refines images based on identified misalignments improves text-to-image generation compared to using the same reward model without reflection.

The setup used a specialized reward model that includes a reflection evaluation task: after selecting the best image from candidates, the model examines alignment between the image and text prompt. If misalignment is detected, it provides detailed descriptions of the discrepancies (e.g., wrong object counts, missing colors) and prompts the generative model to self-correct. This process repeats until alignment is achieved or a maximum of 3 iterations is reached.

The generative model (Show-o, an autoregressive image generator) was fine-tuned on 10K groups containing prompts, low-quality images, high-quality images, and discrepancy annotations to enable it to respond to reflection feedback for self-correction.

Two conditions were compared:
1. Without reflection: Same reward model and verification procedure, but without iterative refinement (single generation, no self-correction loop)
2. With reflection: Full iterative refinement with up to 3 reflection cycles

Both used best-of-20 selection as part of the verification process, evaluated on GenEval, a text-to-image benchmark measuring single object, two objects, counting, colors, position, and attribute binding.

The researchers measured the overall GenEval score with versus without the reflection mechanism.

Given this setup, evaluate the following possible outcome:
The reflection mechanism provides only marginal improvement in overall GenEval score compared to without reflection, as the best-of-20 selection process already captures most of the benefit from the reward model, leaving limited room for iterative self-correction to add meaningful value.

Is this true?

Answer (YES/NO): NO